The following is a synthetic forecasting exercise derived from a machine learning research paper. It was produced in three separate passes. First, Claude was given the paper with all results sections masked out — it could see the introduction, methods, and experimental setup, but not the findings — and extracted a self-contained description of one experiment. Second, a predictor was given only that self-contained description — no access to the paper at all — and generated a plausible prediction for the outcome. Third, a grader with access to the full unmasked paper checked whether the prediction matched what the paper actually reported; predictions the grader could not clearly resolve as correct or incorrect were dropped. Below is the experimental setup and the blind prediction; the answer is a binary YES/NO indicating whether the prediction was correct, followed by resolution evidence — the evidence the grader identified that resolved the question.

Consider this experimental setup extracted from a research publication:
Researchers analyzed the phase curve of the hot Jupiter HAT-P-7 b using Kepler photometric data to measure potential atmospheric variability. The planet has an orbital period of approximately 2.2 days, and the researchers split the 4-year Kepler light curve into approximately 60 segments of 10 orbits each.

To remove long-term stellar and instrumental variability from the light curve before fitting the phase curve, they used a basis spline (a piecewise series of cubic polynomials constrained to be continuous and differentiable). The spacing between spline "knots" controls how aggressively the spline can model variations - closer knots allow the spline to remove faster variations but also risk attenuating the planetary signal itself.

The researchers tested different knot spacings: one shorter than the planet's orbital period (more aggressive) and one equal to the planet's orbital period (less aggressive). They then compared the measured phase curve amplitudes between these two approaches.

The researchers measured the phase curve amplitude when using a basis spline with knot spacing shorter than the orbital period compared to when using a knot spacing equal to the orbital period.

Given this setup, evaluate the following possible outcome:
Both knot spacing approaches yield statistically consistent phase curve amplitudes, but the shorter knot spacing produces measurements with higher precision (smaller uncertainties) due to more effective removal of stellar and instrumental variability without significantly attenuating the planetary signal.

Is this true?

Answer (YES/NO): NO